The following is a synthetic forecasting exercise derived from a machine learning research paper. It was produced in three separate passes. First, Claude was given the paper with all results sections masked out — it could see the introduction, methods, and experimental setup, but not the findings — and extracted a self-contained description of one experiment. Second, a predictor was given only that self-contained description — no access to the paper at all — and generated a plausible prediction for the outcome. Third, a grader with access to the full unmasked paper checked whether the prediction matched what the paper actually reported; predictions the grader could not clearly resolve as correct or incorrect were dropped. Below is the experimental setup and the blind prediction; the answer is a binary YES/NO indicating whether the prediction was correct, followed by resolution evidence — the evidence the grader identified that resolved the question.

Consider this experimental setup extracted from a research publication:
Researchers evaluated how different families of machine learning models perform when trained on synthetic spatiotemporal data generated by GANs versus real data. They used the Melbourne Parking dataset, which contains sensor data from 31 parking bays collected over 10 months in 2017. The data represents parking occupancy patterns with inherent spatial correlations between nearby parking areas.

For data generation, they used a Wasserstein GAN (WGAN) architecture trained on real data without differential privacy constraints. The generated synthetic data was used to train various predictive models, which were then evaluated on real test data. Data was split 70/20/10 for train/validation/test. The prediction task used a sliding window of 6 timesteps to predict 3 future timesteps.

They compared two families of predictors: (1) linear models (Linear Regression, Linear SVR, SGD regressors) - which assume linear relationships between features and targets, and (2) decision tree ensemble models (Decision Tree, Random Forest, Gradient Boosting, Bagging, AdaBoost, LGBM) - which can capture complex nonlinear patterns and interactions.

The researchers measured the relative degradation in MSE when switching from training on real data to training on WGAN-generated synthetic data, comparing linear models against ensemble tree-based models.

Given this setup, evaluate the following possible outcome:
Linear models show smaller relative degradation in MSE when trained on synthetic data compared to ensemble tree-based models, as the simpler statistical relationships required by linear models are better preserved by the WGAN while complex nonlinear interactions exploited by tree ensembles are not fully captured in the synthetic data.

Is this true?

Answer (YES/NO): NO